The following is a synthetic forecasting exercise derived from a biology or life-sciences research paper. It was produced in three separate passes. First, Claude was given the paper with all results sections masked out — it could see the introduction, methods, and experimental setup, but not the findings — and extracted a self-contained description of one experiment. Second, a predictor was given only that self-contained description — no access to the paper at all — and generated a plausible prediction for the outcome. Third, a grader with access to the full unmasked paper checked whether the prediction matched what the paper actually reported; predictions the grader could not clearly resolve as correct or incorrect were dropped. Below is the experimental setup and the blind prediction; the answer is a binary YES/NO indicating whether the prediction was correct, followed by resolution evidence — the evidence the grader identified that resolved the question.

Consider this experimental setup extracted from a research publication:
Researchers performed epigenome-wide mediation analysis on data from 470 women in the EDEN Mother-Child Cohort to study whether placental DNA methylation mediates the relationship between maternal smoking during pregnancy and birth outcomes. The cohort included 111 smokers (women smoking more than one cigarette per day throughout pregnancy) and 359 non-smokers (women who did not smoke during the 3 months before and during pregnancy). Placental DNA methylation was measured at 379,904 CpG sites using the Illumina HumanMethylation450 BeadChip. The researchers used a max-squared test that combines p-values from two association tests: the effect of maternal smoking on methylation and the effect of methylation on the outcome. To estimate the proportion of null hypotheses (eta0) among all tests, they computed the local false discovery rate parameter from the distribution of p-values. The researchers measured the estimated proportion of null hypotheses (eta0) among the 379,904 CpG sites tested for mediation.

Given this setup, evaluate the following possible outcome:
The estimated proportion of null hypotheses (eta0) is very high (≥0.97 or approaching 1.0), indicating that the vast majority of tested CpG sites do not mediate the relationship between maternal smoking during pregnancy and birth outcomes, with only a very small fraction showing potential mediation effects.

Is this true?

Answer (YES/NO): YES